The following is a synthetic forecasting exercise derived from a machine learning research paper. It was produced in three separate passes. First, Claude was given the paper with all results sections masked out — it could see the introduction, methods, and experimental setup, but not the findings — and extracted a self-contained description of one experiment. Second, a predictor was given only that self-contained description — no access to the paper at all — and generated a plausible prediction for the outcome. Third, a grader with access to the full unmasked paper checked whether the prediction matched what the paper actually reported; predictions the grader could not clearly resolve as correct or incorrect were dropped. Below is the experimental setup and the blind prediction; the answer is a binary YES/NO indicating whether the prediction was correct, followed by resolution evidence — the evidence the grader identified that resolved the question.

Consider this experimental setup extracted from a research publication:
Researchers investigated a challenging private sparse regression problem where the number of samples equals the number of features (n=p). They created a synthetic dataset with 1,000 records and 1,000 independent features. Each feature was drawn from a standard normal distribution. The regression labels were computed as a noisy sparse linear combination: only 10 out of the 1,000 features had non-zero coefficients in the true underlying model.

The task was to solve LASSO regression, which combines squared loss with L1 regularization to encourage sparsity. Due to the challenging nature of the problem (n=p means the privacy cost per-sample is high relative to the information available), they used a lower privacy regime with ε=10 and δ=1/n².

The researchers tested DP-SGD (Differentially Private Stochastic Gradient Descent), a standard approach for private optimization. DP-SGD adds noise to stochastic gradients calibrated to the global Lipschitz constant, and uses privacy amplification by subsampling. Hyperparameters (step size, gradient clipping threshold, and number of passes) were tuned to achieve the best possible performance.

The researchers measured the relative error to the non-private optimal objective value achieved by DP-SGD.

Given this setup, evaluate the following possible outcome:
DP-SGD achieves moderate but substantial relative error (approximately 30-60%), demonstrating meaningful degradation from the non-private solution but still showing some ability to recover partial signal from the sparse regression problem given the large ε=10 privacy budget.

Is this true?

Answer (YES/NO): NO